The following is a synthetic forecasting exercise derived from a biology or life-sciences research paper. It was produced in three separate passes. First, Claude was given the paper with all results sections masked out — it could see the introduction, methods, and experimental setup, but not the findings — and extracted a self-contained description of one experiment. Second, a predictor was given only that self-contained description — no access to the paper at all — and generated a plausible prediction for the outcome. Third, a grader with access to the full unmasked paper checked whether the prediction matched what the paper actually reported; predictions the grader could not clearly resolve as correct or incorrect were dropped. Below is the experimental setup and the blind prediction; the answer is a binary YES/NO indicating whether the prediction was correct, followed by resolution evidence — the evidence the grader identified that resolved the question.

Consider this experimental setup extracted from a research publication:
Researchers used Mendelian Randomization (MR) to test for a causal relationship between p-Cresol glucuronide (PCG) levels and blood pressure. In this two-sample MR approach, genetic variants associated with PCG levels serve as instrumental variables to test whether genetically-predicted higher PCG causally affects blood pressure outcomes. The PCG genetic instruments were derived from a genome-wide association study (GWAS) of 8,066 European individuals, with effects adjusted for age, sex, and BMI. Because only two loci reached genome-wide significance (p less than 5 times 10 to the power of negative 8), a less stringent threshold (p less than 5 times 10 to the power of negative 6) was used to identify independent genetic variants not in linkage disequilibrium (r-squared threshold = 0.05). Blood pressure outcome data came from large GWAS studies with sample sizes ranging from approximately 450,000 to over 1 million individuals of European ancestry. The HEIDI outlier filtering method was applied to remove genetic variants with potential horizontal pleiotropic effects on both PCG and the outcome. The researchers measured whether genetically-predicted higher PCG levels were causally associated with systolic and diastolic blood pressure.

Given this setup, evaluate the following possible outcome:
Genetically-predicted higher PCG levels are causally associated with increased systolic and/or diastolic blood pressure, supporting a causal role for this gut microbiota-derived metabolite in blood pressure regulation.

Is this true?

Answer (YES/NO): YES